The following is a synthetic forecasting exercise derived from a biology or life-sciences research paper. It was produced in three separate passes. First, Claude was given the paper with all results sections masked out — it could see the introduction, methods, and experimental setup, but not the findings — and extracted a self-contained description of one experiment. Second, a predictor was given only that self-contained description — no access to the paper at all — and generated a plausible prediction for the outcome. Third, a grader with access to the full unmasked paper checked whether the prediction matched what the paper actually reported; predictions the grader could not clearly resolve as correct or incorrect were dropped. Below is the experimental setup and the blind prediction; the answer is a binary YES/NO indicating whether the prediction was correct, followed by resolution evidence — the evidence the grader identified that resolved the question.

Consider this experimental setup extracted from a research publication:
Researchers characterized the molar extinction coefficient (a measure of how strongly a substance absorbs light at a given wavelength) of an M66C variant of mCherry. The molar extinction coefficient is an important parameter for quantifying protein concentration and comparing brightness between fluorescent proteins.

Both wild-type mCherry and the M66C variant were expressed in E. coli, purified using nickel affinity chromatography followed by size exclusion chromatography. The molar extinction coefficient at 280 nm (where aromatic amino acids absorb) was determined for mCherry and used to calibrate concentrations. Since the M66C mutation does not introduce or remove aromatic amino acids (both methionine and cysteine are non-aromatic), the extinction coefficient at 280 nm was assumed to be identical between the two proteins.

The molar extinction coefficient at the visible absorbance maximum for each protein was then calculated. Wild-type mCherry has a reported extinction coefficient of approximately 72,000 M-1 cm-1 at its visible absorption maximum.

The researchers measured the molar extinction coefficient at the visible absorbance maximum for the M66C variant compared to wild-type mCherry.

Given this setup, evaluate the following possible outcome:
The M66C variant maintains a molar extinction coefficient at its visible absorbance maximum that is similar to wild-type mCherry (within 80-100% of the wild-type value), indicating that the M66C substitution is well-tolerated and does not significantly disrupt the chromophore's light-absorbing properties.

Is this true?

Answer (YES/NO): NO